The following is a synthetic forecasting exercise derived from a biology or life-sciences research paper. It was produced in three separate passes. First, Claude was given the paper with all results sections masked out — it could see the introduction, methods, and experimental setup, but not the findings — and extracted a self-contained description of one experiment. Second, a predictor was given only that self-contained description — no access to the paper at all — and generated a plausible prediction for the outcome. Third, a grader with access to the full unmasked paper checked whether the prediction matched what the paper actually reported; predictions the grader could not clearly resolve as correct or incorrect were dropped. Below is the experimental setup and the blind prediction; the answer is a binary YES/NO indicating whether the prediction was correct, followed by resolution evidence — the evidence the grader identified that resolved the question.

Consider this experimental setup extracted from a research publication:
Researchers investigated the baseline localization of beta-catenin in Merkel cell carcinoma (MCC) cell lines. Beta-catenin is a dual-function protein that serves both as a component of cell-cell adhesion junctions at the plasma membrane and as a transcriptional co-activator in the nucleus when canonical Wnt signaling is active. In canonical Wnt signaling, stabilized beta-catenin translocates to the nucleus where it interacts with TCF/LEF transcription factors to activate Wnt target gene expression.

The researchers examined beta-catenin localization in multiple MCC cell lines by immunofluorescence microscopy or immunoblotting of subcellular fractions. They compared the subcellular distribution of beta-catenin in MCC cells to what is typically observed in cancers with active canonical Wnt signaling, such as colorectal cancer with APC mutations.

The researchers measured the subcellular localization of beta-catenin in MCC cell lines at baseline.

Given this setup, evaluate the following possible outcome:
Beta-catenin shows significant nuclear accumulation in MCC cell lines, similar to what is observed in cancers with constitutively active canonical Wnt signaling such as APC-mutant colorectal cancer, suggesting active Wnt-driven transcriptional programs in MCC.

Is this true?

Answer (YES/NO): NO